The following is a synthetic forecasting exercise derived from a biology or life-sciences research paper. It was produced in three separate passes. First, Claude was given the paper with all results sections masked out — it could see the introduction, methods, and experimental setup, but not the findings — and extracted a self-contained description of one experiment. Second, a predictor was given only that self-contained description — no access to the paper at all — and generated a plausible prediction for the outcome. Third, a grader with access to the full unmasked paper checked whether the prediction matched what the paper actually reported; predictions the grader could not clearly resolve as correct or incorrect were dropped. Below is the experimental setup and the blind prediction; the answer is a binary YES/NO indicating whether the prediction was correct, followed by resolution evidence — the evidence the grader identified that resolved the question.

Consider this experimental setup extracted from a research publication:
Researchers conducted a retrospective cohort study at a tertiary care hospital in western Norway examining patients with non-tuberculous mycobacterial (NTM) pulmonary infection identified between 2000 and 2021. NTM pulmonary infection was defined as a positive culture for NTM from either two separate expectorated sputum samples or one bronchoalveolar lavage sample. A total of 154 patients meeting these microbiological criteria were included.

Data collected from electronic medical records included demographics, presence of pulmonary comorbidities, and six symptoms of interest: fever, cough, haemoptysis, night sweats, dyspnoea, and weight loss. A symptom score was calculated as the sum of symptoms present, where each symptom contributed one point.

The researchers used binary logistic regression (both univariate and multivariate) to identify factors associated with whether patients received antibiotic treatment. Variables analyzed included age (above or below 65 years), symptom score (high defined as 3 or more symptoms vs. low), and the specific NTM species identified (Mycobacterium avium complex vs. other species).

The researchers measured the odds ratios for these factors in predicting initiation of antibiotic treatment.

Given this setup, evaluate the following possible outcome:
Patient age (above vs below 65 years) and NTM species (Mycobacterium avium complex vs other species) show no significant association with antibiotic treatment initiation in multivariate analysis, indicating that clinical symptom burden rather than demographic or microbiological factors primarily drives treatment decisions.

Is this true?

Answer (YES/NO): NO